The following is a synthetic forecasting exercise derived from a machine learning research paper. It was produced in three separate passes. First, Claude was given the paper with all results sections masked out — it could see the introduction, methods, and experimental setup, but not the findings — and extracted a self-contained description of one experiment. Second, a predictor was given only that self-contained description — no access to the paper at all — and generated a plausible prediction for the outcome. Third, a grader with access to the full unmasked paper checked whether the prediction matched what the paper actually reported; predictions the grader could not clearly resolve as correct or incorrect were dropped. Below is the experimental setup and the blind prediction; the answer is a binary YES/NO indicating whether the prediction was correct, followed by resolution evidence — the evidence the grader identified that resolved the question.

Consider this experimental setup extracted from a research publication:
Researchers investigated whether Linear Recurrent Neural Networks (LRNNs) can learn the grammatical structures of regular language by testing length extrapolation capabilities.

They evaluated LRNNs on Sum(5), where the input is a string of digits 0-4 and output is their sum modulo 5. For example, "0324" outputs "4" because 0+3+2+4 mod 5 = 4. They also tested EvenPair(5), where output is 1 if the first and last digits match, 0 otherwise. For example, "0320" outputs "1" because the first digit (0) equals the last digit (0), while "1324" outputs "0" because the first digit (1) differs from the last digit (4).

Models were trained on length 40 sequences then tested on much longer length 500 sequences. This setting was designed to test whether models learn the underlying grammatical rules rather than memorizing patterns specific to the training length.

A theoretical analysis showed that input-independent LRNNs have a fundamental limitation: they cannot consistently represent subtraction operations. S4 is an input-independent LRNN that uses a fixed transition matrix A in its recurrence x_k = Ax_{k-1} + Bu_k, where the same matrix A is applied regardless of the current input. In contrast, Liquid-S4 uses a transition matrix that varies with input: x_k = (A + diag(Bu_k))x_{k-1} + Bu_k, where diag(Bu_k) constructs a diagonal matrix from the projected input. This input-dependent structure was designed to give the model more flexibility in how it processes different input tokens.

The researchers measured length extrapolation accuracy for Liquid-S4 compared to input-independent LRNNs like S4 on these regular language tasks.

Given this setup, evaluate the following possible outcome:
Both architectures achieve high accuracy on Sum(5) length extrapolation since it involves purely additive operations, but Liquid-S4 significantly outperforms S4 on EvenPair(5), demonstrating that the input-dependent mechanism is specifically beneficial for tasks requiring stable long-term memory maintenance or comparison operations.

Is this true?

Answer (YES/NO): NO